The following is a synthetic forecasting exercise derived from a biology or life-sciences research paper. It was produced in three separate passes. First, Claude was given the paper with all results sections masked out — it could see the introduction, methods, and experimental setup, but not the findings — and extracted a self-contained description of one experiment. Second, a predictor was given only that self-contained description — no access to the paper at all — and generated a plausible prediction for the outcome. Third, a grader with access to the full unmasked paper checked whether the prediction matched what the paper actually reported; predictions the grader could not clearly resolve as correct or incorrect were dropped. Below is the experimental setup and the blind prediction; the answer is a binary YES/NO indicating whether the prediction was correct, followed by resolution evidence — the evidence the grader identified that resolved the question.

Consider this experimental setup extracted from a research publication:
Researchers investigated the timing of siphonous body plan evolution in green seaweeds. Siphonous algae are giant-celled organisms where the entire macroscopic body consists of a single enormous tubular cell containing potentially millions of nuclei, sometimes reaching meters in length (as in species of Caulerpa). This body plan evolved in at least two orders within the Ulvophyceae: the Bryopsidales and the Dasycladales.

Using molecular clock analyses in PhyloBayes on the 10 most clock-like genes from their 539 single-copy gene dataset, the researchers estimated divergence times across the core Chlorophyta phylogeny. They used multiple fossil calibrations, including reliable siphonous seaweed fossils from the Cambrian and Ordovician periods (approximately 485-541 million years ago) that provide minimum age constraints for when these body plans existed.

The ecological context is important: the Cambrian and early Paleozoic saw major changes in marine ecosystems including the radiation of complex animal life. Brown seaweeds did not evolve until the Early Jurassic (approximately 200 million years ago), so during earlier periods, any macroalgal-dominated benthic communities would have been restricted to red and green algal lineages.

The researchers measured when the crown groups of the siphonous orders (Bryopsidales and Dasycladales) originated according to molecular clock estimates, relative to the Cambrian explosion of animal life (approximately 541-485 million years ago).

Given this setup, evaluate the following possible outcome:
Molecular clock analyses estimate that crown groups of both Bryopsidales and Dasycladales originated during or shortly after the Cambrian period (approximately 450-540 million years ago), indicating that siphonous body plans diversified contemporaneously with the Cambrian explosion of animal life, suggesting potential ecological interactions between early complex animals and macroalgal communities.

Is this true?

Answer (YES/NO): NO